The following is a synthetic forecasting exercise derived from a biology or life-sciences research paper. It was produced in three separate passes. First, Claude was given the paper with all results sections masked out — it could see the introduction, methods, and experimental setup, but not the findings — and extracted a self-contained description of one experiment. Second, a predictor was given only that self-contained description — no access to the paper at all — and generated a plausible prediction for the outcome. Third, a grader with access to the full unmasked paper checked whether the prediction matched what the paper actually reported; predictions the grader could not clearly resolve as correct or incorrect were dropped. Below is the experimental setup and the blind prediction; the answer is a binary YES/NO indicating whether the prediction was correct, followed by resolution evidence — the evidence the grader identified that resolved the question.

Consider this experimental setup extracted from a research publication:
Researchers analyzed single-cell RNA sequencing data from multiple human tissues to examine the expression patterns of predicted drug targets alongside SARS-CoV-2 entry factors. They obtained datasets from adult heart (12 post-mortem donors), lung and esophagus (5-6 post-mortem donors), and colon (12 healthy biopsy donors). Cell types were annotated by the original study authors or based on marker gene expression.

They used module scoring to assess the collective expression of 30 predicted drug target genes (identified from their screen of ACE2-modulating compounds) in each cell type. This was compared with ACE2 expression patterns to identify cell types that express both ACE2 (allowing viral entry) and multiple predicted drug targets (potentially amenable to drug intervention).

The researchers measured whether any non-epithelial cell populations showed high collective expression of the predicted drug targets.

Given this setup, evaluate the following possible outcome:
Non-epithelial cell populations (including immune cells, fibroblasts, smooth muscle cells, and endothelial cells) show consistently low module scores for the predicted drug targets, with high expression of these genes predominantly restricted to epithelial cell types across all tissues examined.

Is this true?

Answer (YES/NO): NO